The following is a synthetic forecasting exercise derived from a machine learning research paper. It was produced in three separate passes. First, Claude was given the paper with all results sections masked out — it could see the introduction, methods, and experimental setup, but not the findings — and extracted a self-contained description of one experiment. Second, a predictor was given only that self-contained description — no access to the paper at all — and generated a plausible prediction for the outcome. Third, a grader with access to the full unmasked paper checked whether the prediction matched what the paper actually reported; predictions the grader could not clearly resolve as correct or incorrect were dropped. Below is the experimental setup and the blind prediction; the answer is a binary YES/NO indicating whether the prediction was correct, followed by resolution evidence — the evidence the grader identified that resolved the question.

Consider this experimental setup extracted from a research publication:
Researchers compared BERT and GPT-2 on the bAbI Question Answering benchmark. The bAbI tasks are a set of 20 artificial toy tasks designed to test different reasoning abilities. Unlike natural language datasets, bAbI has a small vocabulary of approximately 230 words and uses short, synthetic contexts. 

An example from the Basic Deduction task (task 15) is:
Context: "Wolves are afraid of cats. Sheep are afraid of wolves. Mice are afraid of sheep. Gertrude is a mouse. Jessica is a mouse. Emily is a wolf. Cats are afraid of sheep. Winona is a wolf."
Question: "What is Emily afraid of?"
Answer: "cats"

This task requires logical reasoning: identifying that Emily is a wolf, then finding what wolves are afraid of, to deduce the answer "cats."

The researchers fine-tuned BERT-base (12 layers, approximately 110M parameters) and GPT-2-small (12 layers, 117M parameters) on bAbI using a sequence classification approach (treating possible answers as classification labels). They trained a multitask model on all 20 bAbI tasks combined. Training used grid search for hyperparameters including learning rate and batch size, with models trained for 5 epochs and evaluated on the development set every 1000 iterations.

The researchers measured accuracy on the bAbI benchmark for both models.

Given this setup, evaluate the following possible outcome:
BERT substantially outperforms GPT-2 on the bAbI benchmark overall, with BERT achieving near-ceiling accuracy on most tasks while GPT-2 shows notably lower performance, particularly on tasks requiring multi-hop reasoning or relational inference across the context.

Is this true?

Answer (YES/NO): NO